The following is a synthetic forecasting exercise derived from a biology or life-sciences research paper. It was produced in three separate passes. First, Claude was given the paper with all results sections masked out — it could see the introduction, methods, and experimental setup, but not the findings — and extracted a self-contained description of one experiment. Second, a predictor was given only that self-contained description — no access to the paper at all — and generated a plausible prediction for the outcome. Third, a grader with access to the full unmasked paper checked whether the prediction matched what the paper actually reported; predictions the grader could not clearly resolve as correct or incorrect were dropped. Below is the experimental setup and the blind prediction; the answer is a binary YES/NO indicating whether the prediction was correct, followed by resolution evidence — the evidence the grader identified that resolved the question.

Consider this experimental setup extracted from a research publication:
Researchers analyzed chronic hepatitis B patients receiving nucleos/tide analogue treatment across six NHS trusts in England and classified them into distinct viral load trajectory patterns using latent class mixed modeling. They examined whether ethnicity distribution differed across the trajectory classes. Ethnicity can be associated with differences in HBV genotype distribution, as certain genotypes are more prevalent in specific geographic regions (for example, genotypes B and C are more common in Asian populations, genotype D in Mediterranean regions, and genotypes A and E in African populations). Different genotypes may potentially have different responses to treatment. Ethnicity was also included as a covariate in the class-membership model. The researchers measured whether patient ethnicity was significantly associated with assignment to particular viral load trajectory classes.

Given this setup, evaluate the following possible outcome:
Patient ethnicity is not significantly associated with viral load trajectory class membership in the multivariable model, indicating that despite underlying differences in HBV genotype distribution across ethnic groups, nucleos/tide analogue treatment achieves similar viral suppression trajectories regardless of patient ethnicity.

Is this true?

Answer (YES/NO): NO